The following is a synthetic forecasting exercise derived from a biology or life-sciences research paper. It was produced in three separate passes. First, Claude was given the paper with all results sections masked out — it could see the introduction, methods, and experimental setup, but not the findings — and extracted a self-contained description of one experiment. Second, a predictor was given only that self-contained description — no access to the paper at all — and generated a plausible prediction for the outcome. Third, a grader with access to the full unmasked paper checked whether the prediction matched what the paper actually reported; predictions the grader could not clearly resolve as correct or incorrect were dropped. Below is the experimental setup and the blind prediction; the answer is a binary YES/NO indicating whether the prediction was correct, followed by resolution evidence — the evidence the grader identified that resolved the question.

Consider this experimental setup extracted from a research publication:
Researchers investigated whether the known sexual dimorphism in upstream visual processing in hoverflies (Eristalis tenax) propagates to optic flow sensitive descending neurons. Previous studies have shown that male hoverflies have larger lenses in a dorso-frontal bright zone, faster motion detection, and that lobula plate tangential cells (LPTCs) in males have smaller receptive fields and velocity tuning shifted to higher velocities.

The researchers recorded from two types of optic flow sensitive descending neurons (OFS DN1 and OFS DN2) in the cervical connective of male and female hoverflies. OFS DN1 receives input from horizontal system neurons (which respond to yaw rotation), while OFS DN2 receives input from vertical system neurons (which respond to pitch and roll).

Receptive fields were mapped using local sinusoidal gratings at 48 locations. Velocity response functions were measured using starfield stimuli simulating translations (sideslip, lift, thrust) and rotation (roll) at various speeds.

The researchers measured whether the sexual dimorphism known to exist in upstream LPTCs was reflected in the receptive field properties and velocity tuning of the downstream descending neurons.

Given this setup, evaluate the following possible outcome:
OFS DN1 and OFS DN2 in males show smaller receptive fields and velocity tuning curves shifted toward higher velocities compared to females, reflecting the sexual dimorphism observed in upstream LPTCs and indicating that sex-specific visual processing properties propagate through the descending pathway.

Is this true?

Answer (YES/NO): NO